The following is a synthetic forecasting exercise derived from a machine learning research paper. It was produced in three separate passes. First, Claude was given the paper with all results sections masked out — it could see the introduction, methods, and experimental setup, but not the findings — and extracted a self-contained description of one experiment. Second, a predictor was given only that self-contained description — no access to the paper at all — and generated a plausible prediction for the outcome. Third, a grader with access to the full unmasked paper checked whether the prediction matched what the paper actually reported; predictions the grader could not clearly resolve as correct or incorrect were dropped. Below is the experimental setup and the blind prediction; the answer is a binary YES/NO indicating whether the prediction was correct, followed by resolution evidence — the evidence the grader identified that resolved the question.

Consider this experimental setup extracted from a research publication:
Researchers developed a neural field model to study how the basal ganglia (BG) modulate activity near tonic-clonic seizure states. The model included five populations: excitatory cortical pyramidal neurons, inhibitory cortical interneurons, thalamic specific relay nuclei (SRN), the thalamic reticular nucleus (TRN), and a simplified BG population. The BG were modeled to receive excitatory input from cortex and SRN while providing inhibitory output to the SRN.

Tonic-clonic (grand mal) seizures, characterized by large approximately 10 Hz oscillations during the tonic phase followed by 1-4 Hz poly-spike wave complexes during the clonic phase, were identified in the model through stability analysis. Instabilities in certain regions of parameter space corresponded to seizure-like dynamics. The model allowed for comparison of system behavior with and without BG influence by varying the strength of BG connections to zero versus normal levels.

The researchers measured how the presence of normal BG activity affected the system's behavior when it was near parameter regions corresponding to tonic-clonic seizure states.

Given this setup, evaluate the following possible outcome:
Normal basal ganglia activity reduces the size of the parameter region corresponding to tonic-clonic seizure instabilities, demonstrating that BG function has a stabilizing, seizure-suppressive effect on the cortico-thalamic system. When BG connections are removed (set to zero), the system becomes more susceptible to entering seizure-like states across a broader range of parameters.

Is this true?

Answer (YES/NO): YES